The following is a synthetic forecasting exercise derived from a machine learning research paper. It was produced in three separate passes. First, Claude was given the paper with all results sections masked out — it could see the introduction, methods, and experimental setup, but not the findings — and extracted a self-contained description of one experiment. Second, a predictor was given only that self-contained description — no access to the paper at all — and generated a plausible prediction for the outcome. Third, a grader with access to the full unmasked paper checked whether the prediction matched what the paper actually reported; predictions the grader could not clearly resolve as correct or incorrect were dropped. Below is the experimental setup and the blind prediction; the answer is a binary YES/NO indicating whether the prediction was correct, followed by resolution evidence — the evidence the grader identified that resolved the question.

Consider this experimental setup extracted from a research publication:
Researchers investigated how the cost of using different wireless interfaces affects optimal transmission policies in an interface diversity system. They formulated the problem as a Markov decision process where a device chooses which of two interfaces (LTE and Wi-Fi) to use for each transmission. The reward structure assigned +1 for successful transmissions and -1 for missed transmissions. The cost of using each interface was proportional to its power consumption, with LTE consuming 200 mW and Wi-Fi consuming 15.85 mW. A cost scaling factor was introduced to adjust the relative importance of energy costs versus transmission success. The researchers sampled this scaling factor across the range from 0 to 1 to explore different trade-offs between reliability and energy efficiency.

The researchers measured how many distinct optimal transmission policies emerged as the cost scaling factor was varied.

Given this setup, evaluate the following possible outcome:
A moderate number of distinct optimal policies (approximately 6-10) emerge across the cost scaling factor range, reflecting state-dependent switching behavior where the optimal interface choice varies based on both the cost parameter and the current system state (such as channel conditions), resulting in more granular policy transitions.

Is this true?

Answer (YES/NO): NO